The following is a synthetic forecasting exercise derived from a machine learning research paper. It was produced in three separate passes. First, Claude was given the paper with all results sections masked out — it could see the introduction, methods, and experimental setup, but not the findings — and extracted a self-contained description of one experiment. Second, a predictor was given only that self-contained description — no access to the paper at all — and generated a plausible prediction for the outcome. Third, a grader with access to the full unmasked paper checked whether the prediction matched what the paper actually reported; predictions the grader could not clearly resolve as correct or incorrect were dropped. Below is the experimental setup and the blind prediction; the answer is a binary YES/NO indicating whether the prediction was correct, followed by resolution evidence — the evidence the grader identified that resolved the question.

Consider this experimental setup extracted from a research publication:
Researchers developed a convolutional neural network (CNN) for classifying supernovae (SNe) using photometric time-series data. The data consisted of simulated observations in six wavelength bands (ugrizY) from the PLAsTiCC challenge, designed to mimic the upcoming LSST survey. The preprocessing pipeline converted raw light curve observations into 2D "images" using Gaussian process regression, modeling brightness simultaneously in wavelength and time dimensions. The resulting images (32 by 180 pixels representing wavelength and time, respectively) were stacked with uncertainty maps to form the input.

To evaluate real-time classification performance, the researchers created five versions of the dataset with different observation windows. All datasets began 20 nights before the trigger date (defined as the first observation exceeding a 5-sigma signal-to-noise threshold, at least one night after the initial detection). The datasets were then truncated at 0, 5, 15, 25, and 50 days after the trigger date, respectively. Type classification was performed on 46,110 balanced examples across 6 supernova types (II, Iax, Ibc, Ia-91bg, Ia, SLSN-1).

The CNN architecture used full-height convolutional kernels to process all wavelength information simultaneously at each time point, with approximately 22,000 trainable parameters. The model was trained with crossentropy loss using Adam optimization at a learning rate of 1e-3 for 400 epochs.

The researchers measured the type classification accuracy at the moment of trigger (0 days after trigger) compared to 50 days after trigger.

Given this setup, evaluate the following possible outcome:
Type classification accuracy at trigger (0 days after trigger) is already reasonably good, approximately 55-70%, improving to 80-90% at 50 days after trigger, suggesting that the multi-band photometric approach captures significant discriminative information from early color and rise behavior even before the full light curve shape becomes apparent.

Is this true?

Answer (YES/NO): NO